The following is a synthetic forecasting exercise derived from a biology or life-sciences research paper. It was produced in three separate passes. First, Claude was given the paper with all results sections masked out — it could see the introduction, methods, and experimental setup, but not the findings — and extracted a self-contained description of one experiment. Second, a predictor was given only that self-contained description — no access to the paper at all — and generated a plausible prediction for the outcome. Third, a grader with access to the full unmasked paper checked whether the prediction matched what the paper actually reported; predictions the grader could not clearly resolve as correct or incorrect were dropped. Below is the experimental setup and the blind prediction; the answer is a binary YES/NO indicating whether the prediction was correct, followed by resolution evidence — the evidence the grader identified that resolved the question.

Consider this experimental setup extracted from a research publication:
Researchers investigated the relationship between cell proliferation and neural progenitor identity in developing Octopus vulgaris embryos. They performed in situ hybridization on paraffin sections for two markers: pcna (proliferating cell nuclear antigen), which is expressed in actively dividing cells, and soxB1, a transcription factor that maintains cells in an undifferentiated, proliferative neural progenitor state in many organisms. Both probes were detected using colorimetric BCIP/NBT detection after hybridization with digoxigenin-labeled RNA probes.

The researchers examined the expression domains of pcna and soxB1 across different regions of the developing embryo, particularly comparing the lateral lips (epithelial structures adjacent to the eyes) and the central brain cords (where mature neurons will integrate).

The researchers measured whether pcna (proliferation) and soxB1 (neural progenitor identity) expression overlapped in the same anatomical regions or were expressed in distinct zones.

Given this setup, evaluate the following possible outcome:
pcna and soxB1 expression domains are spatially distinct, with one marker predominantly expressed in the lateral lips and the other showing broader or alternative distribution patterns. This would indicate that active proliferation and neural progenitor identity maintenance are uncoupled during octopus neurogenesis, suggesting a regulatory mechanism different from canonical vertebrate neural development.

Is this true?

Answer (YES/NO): NO